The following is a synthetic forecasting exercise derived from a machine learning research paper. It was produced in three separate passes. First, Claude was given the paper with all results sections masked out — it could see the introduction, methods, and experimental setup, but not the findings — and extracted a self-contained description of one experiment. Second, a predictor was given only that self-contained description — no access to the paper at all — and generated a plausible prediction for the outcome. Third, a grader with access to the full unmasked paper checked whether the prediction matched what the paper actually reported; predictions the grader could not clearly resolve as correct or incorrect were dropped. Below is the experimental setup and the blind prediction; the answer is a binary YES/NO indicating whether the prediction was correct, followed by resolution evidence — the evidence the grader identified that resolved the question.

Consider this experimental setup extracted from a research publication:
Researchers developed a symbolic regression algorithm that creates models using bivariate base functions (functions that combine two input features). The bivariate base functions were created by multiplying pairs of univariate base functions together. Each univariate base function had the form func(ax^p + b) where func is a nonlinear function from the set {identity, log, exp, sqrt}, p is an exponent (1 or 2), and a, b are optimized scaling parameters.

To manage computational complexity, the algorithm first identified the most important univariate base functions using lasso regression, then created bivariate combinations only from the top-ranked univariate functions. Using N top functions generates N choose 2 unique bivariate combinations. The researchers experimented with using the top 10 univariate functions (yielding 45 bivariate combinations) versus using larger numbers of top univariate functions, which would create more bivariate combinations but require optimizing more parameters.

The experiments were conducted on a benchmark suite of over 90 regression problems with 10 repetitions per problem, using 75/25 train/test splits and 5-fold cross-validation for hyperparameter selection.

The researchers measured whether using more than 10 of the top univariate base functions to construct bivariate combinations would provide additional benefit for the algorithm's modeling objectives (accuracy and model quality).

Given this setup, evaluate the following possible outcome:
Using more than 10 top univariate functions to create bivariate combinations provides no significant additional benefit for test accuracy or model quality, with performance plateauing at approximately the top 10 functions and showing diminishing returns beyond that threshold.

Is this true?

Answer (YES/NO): YES